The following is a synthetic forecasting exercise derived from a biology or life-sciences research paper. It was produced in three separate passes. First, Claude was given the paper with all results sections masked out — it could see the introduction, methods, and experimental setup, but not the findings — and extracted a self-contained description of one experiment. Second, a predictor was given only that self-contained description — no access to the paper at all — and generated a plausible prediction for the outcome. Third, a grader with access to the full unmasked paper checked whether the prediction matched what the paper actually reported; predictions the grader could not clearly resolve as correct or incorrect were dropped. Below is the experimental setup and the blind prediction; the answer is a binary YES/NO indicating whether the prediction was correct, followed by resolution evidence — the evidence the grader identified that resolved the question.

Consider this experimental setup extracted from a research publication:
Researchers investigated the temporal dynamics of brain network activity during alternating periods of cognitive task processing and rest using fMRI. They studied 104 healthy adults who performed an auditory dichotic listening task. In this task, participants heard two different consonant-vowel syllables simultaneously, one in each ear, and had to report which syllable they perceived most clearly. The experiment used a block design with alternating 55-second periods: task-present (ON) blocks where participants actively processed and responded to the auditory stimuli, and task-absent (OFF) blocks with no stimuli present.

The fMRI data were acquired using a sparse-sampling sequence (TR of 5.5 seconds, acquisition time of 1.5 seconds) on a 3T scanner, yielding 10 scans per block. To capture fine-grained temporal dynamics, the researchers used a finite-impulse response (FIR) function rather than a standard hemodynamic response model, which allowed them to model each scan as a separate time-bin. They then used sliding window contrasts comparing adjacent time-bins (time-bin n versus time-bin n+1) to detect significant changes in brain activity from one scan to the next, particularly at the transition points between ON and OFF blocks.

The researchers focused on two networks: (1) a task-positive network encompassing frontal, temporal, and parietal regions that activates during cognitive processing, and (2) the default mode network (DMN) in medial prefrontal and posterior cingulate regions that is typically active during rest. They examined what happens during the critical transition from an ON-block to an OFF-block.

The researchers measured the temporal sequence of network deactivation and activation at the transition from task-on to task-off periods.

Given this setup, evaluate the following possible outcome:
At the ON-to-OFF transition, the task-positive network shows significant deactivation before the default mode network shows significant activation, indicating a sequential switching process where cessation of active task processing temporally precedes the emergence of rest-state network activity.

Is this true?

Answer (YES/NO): YES